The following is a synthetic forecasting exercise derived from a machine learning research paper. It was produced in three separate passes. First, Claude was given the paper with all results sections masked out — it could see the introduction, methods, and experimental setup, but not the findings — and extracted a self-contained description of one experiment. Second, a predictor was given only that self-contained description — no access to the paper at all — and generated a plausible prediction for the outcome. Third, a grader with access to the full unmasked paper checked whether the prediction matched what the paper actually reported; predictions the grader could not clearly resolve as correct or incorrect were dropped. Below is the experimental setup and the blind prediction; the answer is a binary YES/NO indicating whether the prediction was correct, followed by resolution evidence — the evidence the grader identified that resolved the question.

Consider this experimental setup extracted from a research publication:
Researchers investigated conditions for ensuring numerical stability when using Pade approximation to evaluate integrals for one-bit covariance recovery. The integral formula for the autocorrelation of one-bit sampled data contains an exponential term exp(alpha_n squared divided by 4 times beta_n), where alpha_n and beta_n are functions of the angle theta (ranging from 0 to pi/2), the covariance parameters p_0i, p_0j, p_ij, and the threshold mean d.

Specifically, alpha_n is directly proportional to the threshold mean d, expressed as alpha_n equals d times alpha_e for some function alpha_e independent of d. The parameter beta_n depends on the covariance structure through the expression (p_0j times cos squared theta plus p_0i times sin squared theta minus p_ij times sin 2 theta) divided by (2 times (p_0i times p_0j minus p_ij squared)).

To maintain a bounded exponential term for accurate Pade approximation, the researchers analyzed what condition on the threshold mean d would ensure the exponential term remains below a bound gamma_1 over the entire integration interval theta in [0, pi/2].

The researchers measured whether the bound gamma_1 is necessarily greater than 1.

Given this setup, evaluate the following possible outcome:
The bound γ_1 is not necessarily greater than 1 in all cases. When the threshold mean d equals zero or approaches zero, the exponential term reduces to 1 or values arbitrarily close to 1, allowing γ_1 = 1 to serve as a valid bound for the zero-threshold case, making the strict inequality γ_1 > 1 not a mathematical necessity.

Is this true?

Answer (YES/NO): NO